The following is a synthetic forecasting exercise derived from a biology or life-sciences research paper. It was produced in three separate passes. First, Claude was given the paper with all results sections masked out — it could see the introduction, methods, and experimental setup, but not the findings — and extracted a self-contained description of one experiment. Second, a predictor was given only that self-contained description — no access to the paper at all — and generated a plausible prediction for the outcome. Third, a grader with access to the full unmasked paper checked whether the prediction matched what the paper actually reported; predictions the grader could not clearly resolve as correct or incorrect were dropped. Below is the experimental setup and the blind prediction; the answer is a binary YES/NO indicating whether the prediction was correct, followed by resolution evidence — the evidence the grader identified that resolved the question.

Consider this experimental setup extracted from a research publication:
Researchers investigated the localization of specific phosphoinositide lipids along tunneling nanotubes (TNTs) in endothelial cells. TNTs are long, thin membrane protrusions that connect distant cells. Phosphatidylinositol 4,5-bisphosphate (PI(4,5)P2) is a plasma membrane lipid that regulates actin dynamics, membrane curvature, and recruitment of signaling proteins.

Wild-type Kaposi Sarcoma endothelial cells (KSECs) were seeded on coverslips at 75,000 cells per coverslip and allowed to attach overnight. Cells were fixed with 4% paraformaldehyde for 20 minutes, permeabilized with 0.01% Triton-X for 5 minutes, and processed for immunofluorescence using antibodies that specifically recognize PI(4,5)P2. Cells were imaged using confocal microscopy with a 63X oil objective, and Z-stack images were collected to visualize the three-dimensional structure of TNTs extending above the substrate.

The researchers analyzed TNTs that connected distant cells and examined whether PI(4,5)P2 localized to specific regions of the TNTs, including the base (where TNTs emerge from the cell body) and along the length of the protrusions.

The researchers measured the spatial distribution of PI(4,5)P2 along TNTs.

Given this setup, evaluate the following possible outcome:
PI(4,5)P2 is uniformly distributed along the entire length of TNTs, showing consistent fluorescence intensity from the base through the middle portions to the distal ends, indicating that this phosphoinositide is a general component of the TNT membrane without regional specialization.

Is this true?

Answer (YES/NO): NO